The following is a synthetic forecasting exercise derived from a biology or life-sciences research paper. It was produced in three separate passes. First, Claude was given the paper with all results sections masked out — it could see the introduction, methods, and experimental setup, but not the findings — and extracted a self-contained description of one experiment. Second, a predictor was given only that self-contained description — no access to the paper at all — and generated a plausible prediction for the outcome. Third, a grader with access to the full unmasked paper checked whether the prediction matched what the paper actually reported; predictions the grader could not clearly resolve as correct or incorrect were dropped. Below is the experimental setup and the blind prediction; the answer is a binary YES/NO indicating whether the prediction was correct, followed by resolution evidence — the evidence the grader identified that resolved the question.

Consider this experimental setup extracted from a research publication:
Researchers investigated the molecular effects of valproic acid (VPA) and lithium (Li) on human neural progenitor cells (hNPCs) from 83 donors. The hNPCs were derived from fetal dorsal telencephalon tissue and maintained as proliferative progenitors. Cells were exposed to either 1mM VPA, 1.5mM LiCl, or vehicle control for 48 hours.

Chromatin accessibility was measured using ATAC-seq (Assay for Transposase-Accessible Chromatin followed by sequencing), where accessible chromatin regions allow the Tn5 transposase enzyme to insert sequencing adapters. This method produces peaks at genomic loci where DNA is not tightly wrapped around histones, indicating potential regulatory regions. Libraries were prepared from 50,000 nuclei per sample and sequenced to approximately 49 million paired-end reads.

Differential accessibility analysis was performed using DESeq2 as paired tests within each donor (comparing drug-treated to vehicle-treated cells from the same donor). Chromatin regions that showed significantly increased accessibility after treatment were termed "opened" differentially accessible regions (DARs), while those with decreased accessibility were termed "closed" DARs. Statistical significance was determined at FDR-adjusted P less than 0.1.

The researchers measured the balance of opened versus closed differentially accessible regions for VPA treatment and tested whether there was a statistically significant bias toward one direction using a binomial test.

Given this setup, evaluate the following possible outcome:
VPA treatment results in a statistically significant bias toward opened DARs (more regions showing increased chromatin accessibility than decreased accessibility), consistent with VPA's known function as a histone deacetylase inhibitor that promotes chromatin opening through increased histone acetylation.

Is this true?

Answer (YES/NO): NO